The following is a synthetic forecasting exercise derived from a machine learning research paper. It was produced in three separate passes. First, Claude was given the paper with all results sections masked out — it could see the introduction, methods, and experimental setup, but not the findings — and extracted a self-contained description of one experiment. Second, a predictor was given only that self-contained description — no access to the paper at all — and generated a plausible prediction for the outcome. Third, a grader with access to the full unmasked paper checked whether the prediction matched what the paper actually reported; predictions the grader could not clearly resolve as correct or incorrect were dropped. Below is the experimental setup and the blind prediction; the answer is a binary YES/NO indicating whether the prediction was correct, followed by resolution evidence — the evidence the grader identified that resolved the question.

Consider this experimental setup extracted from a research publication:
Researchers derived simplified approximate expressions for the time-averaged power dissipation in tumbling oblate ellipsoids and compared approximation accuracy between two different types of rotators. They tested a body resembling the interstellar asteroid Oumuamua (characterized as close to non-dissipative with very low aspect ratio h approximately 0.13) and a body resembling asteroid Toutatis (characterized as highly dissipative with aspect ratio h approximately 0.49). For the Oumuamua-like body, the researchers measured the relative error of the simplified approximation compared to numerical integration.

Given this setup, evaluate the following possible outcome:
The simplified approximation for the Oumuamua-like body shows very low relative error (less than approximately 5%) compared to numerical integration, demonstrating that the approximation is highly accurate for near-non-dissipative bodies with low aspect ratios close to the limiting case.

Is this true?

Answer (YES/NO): YES